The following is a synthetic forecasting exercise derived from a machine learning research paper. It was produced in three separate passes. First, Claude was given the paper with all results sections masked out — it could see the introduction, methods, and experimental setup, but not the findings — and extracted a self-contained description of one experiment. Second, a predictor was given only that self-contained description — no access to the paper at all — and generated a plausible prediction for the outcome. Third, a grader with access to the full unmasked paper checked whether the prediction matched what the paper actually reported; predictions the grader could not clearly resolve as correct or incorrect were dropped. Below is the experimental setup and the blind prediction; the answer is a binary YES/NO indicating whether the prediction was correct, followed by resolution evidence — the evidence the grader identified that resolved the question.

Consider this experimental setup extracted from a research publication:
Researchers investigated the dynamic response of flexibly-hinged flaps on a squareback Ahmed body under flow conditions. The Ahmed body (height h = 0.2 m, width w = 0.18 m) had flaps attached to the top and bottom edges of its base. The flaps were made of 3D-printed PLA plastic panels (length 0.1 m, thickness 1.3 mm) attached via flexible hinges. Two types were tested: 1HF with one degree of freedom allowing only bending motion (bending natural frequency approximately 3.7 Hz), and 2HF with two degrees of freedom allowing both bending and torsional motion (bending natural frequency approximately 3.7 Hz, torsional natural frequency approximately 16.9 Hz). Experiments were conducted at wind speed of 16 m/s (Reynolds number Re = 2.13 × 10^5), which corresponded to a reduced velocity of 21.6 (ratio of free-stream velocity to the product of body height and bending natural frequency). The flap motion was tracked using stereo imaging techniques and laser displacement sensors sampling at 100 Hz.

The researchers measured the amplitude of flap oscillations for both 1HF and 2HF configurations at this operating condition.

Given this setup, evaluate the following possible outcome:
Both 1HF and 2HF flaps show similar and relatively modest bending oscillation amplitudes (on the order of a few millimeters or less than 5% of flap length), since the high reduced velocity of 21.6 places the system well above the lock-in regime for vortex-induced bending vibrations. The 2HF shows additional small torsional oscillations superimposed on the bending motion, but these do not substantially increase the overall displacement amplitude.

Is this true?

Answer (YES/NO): NO